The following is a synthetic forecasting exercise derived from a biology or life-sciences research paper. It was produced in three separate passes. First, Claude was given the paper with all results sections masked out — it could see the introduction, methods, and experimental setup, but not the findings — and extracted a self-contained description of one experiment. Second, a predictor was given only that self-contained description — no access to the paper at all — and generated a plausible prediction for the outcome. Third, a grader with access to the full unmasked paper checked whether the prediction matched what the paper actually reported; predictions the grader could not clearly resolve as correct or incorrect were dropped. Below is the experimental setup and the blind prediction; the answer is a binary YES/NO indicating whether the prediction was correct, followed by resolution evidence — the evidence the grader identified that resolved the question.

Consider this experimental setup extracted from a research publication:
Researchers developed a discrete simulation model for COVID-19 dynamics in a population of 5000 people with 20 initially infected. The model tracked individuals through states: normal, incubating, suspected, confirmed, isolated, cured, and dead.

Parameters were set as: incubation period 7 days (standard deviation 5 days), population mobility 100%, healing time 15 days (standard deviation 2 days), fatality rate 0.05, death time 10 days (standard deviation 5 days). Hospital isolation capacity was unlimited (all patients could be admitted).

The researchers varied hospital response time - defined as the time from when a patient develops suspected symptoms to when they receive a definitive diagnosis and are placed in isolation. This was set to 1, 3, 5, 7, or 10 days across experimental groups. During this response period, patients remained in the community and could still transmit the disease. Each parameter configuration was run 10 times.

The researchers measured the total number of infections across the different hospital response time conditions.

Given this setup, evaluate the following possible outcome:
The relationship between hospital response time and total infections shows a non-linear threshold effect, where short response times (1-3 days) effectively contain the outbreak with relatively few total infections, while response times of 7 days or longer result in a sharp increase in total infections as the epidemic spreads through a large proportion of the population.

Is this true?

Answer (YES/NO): NO